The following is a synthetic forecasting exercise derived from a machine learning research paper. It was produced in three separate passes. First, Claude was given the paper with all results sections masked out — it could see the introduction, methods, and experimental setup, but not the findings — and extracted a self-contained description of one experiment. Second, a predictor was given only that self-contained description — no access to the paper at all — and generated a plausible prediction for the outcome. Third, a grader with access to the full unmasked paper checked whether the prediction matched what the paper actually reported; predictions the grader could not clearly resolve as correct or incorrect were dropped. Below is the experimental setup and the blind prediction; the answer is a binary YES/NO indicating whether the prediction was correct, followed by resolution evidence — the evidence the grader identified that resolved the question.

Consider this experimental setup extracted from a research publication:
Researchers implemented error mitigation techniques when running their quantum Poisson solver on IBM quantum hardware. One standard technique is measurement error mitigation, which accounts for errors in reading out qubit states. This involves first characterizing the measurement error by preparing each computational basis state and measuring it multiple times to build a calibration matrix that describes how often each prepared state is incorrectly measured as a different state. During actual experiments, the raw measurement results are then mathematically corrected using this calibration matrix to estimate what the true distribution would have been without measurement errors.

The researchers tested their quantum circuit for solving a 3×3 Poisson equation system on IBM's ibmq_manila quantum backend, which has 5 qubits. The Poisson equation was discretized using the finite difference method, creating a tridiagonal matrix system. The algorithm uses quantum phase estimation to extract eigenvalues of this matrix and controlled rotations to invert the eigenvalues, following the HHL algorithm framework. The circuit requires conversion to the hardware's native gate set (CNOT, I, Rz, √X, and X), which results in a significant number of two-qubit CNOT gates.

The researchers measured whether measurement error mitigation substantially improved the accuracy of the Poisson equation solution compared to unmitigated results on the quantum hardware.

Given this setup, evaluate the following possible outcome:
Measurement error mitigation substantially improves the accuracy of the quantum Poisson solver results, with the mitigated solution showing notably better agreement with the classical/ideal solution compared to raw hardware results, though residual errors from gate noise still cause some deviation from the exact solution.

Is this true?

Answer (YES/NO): NO